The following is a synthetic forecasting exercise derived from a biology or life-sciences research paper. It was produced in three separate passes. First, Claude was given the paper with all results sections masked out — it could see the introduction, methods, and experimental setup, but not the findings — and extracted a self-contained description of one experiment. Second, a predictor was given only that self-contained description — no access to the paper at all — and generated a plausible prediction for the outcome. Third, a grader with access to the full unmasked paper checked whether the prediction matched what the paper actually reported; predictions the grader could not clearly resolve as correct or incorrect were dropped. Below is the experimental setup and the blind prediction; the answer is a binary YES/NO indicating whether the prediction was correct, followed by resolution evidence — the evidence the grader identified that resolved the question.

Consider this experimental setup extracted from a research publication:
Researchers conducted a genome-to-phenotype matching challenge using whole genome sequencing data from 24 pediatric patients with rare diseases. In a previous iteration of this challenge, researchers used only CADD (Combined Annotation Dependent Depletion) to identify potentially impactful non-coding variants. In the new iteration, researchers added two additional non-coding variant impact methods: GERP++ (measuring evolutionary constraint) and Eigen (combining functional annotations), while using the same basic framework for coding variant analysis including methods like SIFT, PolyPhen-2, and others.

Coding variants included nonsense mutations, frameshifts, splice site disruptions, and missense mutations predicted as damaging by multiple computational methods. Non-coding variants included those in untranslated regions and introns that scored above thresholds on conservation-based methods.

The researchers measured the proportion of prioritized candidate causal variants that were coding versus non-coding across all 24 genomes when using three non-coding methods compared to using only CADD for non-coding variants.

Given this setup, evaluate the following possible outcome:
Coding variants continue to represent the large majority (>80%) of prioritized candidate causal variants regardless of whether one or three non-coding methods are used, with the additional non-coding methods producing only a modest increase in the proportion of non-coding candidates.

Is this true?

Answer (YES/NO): NO